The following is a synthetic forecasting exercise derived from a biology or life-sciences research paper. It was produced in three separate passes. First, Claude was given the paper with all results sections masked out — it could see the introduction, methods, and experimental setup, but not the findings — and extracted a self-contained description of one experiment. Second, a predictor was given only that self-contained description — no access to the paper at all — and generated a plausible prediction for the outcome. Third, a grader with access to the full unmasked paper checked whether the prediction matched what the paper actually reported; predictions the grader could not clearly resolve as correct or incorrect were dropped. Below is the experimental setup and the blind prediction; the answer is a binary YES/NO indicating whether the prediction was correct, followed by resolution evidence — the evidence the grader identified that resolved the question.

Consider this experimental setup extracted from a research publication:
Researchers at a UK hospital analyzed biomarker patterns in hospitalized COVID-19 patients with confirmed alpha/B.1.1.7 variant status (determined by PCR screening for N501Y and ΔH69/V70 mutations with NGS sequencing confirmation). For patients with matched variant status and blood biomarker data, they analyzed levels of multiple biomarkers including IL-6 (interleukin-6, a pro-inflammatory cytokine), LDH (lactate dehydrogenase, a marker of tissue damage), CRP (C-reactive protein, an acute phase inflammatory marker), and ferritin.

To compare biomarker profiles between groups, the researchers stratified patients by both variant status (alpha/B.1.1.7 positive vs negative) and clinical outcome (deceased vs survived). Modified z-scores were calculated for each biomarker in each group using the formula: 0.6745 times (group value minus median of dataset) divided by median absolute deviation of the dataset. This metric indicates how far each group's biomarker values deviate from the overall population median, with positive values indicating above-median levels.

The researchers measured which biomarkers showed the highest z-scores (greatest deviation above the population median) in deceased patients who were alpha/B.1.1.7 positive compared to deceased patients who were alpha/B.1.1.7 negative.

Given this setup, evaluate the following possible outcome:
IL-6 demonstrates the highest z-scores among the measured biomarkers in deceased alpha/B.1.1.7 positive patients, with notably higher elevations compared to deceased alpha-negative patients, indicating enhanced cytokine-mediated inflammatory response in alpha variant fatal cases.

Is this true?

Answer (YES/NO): YES